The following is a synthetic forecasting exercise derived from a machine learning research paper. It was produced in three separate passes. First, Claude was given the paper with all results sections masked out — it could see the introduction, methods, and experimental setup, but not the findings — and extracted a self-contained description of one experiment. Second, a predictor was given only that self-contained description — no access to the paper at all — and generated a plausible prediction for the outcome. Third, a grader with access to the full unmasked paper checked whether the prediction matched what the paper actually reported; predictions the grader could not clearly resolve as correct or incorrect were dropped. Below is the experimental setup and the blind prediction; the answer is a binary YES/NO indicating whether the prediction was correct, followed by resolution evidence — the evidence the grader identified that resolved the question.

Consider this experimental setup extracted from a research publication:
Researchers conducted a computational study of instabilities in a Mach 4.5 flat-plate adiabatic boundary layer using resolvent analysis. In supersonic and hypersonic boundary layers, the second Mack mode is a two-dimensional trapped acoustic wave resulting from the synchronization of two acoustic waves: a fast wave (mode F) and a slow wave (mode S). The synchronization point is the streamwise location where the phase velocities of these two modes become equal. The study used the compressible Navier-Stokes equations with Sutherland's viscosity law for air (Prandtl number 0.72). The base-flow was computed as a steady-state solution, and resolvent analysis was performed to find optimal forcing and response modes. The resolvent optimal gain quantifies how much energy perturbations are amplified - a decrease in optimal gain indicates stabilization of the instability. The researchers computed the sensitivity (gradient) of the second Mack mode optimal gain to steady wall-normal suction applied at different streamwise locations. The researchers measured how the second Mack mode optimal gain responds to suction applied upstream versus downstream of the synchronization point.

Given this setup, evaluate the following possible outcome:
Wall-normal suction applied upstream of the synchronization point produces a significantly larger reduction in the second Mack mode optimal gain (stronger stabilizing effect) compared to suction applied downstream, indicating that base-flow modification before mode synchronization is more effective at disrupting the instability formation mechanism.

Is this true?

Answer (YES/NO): YES